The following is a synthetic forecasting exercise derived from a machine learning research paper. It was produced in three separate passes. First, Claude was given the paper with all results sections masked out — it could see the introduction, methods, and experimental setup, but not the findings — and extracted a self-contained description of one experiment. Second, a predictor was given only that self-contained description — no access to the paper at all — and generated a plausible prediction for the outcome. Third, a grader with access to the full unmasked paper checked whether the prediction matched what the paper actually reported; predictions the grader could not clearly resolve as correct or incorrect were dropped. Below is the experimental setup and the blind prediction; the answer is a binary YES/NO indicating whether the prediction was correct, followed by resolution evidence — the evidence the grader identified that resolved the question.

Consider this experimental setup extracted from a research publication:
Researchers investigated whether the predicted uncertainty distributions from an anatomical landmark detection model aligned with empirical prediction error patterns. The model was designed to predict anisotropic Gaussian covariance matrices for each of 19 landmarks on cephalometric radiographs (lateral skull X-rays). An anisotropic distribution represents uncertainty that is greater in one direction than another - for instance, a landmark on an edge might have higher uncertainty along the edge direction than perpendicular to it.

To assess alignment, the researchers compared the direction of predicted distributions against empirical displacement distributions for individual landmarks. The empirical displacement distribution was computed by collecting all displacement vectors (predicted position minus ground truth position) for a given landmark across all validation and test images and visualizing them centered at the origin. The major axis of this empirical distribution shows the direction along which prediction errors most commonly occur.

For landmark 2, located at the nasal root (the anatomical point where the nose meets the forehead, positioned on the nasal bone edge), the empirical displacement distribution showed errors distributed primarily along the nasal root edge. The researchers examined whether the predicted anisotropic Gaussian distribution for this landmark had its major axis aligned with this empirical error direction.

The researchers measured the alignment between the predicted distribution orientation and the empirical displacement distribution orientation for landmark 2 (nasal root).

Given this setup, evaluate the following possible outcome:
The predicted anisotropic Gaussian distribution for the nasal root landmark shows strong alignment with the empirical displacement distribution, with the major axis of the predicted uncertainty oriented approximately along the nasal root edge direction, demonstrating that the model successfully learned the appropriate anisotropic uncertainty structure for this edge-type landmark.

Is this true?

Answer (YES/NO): NO